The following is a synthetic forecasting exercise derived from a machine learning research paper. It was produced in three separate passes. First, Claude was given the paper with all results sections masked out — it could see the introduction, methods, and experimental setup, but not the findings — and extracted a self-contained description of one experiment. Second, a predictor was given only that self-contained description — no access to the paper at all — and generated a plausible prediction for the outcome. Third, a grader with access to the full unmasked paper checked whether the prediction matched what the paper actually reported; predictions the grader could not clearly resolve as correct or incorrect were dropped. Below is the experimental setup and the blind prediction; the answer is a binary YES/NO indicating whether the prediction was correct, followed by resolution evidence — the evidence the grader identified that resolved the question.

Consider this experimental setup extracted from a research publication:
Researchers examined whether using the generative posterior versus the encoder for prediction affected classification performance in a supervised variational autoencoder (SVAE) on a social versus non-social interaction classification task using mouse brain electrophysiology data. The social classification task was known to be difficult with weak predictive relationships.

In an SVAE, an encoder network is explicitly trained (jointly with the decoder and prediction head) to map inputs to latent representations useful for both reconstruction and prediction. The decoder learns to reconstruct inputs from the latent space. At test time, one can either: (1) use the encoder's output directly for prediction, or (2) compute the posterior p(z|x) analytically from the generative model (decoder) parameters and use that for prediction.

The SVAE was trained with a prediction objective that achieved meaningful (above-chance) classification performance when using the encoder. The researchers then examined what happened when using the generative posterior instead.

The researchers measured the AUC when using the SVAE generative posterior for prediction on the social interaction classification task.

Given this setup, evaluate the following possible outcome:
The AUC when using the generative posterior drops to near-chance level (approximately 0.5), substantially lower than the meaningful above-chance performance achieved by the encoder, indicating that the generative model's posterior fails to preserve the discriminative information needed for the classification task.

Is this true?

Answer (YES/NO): YES